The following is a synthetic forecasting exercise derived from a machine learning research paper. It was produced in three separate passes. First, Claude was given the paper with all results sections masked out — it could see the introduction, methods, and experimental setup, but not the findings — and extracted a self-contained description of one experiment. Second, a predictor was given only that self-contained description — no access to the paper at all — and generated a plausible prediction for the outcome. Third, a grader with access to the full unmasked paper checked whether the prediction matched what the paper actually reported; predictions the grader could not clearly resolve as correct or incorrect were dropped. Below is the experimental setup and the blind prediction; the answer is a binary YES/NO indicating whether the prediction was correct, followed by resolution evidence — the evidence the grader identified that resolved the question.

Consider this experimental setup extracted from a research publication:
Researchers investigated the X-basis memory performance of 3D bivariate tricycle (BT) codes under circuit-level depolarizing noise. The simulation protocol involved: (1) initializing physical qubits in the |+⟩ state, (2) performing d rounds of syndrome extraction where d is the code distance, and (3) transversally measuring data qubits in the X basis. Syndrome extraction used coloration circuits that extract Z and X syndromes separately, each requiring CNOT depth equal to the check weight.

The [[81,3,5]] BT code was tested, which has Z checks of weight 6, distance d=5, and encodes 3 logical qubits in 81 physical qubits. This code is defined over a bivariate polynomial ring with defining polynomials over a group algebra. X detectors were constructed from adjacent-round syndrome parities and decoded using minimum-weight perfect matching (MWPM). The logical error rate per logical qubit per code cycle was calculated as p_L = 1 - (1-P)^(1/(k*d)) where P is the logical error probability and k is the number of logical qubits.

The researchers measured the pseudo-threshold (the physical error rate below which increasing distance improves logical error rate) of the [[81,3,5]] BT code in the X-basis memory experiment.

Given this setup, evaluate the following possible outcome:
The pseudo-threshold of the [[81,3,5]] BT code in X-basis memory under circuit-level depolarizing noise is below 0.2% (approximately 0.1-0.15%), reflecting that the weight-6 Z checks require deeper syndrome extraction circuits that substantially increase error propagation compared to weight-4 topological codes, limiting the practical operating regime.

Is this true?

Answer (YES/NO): NO